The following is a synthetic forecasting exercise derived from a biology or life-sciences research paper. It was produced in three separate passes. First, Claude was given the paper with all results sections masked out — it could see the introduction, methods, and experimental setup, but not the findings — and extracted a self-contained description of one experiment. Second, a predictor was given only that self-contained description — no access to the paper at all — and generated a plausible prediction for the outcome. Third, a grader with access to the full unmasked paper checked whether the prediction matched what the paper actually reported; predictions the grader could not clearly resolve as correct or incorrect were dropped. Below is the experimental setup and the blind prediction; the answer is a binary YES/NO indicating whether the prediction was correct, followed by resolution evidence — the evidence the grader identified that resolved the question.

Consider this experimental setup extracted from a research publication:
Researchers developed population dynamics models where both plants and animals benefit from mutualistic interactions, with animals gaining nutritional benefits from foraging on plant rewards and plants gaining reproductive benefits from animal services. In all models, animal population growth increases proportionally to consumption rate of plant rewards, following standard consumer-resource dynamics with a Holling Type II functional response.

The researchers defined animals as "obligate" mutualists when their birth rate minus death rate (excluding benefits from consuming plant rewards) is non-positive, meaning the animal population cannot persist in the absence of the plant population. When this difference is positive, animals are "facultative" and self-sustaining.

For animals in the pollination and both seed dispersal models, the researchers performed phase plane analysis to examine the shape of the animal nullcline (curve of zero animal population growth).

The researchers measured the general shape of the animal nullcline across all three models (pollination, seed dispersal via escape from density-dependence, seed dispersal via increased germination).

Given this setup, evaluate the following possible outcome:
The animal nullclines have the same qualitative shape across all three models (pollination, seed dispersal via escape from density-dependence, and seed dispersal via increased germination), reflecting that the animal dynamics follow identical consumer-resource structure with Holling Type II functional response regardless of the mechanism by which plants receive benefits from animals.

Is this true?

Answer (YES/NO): YES